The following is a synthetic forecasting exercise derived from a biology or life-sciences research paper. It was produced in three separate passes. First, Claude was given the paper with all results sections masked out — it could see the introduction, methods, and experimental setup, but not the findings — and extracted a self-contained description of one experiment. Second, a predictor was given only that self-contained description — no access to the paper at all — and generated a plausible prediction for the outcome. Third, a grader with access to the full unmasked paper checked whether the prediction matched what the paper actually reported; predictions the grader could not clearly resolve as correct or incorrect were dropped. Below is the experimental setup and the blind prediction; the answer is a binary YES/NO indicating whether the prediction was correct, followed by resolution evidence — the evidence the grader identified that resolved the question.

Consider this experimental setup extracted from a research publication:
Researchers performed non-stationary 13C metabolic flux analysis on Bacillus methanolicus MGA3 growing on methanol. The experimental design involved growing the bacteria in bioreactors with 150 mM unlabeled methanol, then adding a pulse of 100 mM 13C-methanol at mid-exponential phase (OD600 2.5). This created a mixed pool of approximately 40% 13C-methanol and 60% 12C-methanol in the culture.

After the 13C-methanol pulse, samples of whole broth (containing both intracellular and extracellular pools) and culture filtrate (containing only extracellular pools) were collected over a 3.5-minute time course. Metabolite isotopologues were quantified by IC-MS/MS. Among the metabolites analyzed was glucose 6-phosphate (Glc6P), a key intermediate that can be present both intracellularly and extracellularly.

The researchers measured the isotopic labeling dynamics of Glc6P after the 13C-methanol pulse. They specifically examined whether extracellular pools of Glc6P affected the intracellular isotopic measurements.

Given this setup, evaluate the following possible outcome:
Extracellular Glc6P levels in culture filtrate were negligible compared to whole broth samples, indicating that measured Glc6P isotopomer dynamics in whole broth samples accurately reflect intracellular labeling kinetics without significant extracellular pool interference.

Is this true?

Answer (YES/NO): NO